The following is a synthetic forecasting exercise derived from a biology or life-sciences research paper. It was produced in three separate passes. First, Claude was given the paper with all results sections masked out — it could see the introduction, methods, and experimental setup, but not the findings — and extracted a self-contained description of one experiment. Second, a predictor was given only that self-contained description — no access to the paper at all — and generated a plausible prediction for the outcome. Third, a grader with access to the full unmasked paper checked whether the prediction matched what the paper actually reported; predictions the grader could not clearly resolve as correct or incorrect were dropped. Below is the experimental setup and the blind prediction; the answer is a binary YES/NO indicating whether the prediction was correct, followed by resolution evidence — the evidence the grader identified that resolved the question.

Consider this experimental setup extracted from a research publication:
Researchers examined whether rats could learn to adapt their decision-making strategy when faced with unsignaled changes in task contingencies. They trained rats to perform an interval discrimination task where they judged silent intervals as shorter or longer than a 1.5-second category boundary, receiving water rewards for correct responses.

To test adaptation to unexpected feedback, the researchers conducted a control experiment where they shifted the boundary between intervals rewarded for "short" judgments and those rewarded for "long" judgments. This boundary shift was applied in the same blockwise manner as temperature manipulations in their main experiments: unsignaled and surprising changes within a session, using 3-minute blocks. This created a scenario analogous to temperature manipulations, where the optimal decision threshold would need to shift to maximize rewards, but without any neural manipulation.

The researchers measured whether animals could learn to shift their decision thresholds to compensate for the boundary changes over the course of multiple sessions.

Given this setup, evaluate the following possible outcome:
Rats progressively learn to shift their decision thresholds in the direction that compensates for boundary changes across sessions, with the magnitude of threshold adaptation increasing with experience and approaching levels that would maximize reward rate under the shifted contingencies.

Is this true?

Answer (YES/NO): YES